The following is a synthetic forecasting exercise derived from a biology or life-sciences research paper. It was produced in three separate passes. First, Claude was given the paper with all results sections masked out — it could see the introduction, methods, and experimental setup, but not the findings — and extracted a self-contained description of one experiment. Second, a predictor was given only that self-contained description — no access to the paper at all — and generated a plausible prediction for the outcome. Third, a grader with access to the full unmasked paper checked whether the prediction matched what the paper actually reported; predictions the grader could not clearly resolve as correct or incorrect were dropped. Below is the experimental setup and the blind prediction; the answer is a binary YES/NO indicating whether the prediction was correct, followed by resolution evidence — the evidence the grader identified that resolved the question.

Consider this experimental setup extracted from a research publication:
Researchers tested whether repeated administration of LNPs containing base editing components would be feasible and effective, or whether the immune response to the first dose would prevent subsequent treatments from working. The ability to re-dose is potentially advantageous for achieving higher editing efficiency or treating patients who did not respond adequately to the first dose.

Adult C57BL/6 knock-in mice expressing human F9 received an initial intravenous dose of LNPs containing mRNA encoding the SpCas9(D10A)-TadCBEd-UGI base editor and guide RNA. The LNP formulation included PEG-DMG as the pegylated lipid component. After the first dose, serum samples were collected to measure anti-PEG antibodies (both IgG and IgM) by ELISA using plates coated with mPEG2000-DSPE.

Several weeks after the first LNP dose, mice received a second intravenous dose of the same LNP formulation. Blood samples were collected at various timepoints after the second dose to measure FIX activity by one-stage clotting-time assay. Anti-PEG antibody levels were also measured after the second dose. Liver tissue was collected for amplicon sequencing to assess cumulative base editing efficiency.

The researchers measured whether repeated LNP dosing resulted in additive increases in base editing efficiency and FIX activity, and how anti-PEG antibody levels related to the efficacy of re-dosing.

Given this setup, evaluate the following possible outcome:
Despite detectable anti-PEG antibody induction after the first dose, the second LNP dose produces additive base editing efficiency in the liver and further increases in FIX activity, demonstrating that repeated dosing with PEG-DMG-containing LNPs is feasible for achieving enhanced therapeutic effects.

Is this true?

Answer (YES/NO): YES